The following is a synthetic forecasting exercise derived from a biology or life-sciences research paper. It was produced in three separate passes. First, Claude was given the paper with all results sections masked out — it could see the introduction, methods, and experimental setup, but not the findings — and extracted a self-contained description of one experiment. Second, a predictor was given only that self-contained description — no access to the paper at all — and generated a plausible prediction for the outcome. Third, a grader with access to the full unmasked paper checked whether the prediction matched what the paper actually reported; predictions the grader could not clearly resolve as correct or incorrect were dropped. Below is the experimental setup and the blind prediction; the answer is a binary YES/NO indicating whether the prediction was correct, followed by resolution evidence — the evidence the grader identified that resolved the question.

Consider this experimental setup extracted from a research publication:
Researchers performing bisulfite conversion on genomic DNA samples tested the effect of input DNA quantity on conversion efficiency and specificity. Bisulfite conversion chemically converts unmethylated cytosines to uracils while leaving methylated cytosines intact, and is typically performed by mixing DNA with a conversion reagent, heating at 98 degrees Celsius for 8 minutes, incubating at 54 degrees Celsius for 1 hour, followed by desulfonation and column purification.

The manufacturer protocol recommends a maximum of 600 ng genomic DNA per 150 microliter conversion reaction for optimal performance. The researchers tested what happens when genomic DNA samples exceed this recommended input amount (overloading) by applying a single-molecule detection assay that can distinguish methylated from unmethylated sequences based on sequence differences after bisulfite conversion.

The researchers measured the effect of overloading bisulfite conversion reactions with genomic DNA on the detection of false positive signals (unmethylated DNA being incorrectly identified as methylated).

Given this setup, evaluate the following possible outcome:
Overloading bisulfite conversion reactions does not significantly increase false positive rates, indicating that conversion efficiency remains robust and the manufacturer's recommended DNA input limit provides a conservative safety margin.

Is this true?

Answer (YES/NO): NO